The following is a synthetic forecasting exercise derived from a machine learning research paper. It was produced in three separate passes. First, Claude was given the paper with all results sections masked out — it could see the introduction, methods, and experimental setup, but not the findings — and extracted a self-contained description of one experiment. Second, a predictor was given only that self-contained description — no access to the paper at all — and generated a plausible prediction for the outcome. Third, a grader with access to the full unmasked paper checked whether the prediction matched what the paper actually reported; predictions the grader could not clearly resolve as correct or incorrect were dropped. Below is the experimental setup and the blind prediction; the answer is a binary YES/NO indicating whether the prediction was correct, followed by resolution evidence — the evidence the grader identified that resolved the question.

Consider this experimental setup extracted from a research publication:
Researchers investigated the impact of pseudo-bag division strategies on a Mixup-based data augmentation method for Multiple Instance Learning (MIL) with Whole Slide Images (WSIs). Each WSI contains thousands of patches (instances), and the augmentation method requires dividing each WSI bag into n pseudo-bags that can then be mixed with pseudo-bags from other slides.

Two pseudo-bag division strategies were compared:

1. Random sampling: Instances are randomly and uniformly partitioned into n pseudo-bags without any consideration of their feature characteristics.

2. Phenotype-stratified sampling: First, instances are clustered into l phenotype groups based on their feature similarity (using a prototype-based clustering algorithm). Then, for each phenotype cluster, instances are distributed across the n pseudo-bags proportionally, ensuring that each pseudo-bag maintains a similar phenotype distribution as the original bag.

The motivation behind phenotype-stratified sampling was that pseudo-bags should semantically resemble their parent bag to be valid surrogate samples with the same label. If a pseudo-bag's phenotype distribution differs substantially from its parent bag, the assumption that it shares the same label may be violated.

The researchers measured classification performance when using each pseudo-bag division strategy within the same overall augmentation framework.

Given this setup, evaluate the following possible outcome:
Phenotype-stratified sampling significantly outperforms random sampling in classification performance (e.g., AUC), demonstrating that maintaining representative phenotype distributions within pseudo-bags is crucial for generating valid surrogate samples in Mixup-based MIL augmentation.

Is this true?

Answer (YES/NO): NO